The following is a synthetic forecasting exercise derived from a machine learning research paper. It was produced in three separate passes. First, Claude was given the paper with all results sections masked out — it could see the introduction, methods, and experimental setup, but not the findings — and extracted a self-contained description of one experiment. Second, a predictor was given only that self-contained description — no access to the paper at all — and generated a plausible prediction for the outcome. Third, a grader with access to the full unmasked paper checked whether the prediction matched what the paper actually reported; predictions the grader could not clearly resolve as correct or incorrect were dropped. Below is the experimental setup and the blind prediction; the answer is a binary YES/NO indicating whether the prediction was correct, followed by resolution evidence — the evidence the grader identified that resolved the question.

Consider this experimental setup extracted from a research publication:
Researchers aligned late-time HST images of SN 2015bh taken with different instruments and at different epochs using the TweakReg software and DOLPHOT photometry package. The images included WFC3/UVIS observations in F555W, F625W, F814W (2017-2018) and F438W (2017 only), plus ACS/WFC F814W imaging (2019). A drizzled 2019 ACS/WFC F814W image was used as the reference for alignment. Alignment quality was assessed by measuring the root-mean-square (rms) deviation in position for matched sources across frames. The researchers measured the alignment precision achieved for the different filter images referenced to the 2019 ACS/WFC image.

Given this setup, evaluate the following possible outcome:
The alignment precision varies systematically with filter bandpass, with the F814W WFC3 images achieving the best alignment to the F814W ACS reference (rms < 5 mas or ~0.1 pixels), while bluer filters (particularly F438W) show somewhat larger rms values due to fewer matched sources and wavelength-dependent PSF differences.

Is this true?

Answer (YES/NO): NO